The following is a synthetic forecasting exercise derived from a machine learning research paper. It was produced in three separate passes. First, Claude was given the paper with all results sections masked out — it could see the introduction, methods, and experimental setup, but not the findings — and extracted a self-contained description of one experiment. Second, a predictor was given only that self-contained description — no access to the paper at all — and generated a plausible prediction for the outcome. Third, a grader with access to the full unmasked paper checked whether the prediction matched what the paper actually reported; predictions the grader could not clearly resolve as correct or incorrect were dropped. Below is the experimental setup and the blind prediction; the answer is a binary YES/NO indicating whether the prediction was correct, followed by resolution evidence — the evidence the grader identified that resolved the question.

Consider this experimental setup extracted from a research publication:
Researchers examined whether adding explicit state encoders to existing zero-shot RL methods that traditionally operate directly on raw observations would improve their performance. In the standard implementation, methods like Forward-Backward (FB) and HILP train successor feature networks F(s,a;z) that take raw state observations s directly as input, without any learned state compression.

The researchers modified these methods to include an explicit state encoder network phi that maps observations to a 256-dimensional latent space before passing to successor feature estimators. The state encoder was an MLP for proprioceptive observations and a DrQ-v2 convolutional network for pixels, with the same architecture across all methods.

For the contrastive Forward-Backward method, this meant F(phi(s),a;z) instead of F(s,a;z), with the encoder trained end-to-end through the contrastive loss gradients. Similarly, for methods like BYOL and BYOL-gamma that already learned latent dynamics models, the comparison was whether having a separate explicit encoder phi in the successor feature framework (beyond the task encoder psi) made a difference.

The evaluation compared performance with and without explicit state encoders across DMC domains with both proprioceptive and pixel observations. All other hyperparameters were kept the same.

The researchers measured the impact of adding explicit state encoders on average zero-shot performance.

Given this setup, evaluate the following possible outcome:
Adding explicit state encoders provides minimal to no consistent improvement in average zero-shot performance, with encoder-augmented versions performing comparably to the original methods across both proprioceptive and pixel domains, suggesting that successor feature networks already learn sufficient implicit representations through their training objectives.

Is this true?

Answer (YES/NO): NO